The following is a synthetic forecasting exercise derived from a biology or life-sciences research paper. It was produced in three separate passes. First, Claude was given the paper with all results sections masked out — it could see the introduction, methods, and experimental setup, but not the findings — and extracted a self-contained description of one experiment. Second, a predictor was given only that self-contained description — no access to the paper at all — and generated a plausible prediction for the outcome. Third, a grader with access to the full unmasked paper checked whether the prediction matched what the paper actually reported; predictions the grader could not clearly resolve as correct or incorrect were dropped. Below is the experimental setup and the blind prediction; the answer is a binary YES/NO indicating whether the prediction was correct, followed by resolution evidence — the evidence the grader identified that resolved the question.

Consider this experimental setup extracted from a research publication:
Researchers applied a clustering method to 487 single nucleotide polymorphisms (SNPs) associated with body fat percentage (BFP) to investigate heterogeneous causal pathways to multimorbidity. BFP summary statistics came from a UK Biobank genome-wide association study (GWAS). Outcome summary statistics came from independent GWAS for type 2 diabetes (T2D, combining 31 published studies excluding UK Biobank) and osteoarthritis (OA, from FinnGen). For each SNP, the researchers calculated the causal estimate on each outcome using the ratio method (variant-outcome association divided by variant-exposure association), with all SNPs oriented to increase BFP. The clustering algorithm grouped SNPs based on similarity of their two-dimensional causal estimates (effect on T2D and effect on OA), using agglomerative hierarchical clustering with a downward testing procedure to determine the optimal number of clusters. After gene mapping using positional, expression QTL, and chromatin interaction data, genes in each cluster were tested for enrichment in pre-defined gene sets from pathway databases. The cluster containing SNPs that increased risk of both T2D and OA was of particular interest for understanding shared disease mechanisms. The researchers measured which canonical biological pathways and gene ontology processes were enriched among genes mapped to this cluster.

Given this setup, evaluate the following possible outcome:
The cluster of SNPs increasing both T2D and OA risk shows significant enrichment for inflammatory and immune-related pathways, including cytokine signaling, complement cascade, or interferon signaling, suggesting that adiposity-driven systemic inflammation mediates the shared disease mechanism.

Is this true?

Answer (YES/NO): NO